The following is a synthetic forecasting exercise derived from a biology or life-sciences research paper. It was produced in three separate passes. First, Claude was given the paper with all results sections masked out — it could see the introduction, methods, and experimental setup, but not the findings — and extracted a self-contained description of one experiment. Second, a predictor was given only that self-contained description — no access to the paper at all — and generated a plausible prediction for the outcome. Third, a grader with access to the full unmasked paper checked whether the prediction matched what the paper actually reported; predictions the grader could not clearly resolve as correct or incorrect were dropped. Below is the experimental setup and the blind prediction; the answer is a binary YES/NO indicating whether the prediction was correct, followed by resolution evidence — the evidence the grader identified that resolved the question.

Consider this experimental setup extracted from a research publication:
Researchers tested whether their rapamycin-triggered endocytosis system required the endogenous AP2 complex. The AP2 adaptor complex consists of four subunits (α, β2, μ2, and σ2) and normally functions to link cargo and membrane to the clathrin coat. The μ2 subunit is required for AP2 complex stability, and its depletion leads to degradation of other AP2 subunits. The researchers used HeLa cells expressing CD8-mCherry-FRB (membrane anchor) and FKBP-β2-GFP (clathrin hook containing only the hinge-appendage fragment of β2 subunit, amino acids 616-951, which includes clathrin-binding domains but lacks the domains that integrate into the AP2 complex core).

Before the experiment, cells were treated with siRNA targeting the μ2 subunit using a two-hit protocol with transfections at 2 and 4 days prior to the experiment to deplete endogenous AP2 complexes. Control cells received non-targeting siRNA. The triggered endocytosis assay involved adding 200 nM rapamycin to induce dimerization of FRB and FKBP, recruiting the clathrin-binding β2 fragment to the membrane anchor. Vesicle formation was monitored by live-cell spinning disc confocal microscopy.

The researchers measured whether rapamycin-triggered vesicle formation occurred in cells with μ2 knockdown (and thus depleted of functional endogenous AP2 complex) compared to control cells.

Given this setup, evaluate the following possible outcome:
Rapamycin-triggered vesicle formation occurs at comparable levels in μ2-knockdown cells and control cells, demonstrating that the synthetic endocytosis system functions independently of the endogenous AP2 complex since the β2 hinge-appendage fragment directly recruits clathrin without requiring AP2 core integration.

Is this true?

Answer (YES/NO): YES